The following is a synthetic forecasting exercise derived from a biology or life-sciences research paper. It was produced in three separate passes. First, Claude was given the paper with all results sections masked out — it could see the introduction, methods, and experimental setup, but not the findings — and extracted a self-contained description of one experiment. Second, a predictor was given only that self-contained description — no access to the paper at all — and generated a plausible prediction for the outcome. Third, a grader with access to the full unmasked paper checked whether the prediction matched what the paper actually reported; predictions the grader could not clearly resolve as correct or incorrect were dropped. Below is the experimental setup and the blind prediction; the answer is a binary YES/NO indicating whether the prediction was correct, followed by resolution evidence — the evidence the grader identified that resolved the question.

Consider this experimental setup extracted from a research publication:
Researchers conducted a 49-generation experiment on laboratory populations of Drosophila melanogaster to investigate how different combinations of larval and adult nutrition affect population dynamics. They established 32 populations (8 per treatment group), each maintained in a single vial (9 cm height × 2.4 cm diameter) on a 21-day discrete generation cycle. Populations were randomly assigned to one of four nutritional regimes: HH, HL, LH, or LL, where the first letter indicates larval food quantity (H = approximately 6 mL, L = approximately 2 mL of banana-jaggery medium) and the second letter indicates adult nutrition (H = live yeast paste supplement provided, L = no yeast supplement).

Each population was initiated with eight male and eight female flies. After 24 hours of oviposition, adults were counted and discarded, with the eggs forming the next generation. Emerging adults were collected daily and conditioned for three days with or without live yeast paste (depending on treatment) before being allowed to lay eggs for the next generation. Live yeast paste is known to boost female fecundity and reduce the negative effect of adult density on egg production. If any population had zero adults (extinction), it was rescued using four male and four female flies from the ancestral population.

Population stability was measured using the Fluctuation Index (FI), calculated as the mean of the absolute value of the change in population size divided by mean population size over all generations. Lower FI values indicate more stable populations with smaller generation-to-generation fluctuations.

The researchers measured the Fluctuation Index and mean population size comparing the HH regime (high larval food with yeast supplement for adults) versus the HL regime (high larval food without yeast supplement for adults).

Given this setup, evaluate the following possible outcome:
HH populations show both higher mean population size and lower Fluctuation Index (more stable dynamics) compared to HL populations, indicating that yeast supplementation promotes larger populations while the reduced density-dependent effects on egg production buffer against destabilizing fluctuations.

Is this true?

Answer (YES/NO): NO